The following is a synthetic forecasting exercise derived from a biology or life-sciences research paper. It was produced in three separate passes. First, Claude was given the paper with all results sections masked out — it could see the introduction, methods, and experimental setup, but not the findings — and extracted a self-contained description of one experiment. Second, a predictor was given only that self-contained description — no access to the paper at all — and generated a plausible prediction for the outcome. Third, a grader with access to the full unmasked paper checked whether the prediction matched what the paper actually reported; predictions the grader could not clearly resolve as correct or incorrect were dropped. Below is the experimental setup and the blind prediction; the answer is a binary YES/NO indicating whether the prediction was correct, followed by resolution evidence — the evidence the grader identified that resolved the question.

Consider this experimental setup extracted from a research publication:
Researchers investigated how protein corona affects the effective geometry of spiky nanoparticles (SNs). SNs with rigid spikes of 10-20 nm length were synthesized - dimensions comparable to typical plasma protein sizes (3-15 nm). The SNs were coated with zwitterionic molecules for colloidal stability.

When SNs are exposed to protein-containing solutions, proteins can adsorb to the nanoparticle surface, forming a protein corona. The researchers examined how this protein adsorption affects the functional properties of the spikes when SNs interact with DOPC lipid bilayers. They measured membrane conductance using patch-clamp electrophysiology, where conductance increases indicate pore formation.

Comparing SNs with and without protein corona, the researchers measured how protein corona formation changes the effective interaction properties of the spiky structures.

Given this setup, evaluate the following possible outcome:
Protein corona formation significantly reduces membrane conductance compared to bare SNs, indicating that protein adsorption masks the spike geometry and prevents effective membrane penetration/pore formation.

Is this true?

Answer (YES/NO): YES